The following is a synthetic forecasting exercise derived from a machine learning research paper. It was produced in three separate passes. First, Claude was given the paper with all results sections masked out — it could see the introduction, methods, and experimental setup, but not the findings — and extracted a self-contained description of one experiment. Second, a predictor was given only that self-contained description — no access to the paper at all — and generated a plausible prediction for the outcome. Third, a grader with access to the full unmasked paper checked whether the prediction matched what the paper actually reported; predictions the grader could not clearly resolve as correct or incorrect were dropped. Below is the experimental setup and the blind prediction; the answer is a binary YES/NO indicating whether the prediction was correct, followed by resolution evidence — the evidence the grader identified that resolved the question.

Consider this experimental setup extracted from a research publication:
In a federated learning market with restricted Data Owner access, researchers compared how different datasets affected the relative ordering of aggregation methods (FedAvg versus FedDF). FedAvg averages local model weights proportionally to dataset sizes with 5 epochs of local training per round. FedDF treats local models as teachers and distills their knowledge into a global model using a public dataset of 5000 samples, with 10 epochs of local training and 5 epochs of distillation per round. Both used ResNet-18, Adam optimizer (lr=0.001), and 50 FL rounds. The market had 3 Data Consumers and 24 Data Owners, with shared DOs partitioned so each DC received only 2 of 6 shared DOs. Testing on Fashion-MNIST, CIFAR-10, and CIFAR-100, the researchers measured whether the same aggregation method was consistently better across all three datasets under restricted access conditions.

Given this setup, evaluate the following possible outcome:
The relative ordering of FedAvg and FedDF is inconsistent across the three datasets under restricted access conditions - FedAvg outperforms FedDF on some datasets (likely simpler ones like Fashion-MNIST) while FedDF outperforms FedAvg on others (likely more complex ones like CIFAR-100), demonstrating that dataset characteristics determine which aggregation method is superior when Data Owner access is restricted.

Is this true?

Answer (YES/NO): NO